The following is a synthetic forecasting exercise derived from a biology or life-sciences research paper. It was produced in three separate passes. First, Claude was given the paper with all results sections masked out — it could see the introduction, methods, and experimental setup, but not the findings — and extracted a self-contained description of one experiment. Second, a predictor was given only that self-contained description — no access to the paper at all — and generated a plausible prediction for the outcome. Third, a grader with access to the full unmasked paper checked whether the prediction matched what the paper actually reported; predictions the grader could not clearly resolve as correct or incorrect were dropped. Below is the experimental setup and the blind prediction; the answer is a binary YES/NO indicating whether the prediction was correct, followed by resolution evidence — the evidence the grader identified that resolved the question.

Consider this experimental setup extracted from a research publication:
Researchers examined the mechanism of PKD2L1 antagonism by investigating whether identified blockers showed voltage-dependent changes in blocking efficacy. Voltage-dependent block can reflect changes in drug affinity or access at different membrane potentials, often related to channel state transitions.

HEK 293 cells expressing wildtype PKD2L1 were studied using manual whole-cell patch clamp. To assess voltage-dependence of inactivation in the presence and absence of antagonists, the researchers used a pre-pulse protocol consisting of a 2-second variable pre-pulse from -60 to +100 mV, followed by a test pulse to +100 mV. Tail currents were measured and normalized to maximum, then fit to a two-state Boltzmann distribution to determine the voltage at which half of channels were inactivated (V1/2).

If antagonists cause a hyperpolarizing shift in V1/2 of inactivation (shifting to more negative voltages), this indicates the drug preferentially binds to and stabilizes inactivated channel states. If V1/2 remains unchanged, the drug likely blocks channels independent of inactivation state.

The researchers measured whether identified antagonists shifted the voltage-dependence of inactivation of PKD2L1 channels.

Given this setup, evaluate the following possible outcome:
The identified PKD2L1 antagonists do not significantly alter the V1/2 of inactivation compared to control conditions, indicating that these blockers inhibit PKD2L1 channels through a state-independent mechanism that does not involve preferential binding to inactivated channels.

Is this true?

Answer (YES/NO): NO